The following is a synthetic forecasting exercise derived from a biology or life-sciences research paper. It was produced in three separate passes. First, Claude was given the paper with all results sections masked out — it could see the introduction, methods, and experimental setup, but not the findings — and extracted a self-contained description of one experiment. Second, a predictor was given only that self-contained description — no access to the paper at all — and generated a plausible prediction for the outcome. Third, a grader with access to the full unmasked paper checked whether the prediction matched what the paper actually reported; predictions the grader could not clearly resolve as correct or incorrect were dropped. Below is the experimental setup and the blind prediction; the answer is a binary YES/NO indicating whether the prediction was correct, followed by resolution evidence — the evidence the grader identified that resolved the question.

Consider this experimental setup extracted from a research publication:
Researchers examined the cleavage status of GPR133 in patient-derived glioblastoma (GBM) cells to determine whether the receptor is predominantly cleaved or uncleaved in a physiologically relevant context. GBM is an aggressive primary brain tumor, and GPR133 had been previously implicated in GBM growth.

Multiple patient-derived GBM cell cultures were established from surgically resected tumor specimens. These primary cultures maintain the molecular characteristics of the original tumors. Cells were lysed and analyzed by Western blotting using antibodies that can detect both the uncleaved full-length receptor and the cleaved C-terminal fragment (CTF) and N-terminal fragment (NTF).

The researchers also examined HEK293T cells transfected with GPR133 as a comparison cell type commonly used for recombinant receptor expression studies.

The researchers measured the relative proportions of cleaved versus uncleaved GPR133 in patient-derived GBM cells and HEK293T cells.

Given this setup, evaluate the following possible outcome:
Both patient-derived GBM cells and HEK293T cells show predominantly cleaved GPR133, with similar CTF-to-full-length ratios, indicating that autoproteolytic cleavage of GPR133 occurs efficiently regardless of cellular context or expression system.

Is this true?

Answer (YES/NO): YES